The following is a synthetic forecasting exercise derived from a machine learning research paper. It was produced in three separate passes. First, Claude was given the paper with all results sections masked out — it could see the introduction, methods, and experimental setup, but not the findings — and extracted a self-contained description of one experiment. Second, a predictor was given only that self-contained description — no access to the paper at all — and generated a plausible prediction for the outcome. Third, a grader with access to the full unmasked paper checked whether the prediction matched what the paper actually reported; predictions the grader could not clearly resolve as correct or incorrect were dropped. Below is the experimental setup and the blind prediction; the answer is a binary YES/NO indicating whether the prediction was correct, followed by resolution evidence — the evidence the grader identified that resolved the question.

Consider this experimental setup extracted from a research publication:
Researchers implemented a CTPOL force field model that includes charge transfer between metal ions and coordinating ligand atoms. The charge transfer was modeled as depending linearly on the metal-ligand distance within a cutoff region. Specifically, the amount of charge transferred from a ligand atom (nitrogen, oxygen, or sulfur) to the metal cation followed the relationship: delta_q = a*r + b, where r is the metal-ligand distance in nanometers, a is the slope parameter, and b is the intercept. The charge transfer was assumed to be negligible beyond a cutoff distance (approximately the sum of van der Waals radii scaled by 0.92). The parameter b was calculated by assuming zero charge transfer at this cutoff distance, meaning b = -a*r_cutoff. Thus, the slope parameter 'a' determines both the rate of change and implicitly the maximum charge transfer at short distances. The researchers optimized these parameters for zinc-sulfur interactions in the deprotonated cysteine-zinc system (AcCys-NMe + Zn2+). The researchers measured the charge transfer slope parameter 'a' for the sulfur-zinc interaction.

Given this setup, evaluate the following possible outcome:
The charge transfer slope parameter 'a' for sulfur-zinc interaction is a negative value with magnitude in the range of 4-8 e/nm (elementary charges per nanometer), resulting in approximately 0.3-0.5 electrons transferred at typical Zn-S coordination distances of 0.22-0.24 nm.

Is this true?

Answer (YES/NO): NO